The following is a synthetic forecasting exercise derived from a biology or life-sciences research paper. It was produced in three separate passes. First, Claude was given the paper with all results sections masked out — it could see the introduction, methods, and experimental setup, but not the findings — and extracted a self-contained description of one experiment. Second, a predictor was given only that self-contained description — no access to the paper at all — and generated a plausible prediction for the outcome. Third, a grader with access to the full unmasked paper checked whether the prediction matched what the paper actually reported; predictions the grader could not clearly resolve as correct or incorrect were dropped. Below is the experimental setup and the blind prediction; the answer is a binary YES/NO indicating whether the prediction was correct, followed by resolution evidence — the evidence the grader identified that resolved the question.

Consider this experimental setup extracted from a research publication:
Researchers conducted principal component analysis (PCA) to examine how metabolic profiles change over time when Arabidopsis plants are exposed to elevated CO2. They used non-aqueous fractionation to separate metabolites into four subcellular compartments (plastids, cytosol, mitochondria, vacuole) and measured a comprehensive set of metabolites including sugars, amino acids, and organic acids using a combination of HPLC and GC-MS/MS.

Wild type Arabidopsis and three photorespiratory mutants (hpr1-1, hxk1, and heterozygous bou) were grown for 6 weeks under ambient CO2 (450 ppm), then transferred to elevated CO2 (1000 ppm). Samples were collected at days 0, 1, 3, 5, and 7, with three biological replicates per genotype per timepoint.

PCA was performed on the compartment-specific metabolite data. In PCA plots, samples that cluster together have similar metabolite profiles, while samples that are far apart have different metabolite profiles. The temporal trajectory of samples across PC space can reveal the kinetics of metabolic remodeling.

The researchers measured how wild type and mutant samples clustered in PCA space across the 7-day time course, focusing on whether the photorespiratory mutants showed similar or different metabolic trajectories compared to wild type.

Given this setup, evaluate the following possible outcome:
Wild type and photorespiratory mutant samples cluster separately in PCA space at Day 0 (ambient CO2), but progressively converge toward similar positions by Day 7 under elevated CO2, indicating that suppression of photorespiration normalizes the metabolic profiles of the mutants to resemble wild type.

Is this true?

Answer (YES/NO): NO